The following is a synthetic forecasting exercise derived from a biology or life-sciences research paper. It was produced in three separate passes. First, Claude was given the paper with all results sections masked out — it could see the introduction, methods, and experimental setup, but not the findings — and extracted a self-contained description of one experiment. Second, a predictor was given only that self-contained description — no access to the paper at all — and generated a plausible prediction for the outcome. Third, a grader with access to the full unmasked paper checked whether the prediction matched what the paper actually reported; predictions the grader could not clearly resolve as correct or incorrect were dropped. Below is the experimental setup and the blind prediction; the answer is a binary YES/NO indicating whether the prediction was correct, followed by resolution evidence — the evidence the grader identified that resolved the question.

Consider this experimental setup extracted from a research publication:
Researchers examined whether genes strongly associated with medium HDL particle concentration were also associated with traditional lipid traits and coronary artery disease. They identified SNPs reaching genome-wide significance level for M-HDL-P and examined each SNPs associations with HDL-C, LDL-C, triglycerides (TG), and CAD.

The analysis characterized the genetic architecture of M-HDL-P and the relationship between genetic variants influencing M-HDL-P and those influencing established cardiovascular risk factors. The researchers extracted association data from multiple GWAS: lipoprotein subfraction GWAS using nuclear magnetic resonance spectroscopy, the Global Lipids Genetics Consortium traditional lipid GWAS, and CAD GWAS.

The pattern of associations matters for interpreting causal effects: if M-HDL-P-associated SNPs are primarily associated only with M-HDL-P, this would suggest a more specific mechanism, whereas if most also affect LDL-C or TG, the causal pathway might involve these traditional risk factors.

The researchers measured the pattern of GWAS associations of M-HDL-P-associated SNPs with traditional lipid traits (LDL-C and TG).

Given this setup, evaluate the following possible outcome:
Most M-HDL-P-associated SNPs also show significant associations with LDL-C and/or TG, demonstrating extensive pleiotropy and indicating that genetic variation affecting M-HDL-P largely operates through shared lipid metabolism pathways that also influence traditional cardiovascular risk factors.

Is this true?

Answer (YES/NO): NO